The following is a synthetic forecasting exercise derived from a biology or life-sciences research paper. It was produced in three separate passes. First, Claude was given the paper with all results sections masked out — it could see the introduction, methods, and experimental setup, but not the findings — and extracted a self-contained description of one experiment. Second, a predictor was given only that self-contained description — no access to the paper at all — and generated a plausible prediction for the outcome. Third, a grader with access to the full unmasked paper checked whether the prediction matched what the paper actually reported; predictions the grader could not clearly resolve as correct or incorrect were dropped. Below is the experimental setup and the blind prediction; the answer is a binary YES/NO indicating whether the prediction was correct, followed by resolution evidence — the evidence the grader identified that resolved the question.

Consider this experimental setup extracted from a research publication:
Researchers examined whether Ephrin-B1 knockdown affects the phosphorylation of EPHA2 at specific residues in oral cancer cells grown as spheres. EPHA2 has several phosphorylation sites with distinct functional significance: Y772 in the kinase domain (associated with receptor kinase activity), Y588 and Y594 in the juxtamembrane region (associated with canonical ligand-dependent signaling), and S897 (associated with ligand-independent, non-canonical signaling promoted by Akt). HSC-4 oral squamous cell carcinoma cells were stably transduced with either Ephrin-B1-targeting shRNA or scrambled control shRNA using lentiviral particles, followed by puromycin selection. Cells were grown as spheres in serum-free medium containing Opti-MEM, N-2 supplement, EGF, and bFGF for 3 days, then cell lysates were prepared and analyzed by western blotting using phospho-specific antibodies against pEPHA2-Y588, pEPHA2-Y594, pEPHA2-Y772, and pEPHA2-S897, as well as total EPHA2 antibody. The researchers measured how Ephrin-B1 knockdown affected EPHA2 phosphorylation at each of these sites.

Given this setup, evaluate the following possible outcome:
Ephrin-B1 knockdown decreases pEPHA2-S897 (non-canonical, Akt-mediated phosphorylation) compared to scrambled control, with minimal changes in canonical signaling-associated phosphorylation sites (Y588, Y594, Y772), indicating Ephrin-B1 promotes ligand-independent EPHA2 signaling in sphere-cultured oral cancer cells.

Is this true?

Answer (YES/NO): NO